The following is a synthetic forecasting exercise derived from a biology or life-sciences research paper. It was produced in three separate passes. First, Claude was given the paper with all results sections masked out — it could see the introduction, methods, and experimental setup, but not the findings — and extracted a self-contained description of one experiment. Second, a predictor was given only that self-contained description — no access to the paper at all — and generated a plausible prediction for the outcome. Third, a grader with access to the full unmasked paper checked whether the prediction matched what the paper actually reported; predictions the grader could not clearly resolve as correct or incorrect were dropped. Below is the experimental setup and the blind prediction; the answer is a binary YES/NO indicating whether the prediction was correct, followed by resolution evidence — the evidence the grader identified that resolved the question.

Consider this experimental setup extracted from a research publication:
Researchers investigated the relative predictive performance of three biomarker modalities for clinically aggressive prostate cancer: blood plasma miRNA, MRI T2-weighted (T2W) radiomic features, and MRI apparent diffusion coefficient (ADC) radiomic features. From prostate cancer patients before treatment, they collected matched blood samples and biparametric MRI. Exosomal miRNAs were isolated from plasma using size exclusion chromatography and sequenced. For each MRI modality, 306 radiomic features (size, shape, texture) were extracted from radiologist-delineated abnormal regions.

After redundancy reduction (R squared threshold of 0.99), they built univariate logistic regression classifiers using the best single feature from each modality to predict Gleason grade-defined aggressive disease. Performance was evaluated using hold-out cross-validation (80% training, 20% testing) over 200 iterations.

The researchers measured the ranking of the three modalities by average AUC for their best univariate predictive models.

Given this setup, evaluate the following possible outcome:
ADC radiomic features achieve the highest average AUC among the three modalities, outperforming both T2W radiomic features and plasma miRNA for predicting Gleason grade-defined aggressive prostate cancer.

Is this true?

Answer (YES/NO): YES